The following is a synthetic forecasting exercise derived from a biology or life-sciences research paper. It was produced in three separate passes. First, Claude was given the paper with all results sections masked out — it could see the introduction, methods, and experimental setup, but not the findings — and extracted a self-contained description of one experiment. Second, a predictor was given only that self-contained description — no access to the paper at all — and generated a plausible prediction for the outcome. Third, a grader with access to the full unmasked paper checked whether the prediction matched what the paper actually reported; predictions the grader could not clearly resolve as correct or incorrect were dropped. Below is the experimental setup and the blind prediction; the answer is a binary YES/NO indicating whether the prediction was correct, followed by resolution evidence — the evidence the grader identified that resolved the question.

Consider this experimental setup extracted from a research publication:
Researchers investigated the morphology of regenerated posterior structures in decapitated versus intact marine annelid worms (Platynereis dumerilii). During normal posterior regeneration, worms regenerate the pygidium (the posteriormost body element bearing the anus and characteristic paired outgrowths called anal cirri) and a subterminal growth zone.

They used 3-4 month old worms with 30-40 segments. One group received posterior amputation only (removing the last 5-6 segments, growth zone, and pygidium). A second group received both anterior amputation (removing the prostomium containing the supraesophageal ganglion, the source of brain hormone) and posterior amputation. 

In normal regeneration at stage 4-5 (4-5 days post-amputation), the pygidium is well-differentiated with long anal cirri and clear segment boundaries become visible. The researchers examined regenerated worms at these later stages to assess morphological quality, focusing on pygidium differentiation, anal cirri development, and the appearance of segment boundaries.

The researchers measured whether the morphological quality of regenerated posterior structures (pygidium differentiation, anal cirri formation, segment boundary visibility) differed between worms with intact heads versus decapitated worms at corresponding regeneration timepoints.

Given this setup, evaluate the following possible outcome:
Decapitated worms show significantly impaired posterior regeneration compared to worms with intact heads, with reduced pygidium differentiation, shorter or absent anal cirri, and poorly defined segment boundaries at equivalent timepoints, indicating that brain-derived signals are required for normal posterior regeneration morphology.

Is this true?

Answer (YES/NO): YES